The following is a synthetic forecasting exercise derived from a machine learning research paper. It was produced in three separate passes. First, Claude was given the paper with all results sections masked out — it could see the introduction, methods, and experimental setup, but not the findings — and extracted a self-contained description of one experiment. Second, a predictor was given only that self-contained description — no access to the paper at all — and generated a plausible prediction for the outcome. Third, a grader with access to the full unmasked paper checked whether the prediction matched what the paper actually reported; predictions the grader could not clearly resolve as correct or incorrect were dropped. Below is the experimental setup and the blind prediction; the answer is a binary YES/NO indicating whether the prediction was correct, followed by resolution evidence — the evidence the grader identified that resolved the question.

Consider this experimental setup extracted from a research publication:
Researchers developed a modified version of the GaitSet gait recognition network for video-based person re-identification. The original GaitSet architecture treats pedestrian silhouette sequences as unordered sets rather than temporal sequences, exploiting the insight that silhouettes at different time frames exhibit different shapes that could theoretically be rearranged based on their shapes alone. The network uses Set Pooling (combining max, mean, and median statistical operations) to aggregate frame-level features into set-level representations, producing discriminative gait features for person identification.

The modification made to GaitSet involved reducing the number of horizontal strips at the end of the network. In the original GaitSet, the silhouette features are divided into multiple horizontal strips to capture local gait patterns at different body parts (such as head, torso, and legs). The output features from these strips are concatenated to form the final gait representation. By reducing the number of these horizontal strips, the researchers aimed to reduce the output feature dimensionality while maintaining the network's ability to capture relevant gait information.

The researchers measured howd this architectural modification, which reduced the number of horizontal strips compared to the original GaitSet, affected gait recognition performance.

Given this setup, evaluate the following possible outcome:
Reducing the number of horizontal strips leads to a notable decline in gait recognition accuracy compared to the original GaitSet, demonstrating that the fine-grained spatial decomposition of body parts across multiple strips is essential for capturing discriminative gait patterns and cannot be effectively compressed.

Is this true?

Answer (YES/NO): NO